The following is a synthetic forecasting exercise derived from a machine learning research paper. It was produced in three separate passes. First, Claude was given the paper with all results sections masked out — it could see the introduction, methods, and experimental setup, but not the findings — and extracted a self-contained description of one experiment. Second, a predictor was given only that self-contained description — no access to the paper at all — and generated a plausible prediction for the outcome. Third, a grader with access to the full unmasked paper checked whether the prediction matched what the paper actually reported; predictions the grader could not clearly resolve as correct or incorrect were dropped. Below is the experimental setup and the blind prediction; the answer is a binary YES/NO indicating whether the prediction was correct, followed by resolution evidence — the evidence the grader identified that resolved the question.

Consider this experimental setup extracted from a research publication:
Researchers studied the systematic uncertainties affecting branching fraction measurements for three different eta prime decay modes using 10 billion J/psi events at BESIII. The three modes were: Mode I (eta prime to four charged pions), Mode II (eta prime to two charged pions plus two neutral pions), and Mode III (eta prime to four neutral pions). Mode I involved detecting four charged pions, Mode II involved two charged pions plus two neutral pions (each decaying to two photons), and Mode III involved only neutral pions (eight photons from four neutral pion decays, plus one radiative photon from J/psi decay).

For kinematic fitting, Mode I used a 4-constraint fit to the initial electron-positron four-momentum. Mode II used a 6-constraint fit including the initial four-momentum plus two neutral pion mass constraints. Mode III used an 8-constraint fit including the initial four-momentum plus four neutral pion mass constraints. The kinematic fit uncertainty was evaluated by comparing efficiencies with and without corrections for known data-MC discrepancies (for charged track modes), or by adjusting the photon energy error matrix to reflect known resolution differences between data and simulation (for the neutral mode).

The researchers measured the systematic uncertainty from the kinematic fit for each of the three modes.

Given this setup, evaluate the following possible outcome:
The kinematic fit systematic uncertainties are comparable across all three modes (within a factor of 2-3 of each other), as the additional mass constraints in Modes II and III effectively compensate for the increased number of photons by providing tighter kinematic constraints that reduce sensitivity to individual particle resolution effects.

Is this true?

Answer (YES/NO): NO